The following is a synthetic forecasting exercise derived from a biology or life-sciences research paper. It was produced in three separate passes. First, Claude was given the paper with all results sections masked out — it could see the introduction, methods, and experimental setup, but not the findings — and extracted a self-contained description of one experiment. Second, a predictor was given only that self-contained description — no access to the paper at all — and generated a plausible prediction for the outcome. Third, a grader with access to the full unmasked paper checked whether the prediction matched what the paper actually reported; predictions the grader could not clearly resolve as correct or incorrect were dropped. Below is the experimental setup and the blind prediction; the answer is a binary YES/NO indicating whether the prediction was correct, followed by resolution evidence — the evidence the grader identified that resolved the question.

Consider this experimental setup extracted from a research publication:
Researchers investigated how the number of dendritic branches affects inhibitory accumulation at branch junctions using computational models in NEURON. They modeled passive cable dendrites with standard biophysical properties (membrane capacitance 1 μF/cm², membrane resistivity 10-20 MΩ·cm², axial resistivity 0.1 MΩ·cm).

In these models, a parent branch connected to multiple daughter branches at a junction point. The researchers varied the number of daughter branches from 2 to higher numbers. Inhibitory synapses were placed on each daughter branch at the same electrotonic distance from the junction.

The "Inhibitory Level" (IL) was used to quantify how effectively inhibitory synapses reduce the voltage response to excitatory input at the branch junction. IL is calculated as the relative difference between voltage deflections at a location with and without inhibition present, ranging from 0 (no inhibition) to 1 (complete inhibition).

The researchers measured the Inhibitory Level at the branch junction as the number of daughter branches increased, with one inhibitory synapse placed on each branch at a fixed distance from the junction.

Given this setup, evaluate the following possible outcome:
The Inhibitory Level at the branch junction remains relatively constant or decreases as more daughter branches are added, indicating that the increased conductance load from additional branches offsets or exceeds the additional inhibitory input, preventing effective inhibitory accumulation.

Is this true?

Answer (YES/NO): NO